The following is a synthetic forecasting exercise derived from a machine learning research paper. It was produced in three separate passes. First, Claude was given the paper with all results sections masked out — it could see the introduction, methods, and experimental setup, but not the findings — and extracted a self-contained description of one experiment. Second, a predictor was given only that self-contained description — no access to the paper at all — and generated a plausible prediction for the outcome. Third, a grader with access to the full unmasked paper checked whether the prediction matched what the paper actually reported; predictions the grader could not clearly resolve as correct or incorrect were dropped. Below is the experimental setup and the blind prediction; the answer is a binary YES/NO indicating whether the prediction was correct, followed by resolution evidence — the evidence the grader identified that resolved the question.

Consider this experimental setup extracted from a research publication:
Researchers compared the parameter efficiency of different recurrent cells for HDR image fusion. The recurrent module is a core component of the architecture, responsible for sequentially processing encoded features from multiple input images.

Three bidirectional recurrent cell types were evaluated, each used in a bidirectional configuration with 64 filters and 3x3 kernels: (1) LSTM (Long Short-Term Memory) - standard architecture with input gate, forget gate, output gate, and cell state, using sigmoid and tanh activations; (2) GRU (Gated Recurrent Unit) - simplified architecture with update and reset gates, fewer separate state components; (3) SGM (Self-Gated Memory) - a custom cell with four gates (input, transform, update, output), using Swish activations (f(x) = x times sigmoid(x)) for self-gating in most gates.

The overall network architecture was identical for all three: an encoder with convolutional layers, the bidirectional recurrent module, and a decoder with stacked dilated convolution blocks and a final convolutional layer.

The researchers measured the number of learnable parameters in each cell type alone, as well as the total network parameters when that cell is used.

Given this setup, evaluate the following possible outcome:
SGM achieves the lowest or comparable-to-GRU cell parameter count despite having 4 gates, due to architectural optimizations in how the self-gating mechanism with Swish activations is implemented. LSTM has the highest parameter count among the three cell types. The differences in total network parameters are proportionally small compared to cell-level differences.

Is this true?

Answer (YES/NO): YES